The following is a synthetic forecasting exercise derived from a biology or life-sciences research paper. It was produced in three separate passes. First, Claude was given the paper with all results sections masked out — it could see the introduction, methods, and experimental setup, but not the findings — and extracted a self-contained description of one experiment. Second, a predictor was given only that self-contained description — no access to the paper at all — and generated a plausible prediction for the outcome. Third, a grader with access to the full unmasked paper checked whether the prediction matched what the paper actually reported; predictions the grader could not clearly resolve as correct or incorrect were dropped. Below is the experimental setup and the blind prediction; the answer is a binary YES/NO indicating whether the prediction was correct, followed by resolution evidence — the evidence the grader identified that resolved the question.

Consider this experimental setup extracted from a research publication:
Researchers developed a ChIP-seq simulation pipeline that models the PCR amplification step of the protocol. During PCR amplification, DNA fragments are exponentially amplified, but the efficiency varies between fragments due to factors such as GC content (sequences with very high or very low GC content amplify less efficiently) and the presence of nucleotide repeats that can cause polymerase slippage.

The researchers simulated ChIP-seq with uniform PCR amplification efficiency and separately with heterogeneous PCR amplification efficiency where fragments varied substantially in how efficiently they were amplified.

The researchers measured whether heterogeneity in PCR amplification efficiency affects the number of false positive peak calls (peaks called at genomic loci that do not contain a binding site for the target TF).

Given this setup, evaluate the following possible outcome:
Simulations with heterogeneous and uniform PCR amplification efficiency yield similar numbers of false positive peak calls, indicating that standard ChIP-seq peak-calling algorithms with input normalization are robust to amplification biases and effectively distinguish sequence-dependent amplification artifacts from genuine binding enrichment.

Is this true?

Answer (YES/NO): YES